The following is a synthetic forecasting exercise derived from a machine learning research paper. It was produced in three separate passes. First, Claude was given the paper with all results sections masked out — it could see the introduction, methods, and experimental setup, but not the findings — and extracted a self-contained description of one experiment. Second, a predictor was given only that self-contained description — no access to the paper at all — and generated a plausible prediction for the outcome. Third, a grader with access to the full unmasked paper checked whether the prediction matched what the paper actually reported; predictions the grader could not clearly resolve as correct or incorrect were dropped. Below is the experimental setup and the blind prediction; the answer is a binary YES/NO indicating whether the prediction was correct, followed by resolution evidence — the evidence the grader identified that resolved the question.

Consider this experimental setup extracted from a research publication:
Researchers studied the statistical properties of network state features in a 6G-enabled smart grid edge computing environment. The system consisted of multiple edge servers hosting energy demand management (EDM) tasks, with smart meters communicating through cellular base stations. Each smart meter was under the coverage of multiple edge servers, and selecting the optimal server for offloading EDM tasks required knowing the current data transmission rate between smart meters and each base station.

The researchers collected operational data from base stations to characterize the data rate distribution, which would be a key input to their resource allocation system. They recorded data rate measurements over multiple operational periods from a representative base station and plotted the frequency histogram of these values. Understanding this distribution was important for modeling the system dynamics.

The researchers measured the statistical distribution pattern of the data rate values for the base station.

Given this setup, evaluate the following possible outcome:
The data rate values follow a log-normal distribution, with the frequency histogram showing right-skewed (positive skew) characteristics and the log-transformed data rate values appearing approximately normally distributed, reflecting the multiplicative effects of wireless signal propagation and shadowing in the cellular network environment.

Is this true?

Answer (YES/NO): NO